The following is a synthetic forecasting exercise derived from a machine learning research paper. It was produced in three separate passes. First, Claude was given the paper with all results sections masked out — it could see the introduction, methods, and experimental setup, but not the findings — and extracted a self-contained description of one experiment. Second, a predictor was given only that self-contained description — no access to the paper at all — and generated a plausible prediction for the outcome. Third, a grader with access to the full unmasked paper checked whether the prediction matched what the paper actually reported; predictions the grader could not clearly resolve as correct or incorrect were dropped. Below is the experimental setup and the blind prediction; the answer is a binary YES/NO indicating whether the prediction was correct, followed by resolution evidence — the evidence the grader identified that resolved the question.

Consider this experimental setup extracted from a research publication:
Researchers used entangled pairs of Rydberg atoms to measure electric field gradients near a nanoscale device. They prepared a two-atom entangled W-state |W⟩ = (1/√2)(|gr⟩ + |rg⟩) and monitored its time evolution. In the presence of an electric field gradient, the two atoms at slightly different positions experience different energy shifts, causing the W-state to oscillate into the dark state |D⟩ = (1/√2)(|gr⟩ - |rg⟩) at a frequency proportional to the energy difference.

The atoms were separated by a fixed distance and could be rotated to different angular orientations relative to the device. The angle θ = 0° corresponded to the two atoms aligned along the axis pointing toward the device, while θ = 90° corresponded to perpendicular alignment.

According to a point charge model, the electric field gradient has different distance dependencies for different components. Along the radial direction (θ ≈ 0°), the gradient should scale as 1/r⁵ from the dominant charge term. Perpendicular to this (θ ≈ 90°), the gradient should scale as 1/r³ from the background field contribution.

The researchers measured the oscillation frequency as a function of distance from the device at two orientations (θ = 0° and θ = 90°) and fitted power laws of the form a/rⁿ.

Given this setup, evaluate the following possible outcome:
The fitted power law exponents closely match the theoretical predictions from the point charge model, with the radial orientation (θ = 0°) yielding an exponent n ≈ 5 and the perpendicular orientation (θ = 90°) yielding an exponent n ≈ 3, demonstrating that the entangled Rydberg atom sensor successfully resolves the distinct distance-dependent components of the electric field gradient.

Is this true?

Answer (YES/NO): YES